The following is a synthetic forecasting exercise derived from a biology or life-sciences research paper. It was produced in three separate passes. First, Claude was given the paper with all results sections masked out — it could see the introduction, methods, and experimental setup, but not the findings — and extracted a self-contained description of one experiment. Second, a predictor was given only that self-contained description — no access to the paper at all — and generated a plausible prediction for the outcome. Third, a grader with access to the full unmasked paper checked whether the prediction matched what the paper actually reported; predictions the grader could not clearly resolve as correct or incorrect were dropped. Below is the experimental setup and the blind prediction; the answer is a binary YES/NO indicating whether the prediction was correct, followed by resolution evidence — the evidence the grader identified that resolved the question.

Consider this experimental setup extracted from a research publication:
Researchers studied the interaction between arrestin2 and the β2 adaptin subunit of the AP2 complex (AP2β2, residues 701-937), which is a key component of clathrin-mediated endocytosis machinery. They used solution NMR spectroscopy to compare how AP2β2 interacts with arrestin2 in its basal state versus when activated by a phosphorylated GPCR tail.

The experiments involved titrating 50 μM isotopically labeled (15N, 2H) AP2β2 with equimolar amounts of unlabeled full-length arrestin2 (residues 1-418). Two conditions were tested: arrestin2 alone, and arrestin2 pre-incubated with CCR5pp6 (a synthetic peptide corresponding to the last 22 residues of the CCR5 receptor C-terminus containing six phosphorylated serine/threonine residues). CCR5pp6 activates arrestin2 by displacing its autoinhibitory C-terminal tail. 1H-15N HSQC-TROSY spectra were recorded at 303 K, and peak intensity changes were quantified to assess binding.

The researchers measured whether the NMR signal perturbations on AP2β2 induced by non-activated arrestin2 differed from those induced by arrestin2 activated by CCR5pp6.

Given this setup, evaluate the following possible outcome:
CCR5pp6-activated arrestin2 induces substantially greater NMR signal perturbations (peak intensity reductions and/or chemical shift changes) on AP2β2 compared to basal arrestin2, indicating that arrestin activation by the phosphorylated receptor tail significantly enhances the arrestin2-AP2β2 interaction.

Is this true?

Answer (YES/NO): YES